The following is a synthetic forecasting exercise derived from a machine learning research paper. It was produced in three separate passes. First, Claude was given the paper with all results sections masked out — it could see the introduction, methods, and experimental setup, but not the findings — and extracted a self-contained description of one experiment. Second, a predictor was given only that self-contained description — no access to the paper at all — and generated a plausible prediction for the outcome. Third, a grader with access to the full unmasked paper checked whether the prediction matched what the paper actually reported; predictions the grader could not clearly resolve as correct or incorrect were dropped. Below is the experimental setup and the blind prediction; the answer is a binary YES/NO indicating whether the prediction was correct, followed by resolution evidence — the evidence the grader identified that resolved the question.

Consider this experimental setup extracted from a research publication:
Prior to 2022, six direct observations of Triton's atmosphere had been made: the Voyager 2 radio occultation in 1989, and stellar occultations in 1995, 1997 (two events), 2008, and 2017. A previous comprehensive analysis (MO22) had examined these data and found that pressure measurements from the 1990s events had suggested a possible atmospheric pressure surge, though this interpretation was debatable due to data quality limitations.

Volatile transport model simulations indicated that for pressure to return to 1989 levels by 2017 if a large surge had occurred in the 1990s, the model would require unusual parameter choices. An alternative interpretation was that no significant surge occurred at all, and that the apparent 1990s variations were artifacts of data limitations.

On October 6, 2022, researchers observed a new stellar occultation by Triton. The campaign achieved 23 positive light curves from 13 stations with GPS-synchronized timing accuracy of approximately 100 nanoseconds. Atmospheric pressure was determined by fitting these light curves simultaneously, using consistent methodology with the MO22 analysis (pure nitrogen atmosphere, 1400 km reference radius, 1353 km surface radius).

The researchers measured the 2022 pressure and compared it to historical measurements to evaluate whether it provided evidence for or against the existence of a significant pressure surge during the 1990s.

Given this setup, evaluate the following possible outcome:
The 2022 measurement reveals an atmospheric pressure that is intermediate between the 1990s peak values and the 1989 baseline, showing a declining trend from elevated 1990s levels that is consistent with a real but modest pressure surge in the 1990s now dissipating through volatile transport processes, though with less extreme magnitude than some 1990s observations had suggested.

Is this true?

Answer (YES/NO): NO